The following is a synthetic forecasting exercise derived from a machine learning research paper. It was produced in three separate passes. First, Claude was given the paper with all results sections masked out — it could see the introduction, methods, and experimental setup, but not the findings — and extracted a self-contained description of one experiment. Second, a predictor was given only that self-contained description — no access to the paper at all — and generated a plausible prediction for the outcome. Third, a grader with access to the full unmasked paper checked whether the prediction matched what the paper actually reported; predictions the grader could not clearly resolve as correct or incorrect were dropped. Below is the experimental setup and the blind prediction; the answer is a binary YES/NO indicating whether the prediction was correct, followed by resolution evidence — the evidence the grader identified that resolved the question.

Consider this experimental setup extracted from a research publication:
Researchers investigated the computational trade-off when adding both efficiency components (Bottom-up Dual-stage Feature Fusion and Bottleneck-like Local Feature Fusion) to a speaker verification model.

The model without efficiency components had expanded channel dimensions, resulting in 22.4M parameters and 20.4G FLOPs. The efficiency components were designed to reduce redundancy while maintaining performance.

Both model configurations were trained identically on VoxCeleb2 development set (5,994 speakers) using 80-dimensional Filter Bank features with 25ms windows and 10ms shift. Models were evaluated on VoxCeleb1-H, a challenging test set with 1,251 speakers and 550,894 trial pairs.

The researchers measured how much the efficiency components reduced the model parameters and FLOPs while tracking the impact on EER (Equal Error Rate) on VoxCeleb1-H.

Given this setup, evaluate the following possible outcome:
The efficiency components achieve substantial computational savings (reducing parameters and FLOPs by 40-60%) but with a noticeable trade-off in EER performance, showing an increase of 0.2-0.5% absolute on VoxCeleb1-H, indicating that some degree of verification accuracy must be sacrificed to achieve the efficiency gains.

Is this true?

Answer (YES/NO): NO